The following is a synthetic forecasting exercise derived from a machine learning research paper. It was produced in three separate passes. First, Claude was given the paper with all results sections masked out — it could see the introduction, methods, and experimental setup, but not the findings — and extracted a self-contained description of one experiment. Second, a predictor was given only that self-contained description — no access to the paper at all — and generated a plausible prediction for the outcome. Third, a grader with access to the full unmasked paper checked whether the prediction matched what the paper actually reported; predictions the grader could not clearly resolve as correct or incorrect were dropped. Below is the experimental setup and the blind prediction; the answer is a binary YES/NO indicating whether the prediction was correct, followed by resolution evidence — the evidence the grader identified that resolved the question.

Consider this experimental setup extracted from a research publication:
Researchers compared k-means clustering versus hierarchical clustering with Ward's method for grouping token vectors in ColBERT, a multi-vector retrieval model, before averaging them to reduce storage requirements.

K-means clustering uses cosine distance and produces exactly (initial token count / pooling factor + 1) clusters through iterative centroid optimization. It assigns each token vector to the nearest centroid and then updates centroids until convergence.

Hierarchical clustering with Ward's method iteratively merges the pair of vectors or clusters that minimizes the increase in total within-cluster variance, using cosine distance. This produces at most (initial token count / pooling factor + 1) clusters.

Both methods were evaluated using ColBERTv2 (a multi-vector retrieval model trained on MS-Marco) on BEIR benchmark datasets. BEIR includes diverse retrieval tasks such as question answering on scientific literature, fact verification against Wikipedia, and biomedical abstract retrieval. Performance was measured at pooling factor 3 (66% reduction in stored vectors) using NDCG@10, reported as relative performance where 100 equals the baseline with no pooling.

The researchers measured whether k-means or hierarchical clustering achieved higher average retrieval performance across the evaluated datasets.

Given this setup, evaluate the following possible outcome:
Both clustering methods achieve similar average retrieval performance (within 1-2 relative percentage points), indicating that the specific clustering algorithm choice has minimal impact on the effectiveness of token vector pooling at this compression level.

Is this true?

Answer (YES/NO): NO